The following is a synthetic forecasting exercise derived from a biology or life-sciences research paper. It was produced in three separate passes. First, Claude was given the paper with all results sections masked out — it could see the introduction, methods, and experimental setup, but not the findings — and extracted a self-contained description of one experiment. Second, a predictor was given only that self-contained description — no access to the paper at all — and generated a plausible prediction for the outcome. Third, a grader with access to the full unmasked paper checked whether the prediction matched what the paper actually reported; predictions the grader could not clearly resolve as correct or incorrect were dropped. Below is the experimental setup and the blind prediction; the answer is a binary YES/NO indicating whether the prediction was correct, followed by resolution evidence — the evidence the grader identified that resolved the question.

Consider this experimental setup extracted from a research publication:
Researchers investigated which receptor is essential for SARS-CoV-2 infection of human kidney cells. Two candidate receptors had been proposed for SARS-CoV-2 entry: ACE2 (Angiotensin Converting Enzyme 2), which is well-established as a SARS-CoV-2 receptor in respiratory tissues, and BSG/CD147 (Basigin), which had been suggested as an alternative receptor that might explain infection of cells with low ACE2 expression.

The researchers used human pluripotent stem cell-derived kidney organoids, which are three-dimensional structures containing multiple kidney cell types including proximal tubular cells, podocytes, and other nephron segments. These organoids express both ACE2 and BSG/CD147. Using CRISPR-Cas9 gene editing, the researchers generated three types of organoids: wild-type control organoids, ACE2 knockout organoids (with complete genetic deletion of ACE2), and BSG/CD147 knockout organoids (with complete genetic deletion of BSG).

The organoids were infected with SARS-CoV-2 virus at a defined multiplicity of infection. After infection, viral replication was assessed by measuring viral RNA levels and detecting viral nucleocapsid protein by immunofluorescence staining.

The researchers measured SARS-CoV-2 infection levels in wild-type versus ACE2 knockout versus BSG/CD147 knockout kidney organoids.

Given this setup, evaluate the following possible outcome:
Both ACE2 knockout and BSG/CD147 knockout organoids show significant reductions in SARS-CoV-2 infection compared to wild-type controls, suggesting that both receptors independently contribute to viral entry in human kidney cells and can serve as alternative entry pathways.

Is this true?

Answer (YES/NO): NO